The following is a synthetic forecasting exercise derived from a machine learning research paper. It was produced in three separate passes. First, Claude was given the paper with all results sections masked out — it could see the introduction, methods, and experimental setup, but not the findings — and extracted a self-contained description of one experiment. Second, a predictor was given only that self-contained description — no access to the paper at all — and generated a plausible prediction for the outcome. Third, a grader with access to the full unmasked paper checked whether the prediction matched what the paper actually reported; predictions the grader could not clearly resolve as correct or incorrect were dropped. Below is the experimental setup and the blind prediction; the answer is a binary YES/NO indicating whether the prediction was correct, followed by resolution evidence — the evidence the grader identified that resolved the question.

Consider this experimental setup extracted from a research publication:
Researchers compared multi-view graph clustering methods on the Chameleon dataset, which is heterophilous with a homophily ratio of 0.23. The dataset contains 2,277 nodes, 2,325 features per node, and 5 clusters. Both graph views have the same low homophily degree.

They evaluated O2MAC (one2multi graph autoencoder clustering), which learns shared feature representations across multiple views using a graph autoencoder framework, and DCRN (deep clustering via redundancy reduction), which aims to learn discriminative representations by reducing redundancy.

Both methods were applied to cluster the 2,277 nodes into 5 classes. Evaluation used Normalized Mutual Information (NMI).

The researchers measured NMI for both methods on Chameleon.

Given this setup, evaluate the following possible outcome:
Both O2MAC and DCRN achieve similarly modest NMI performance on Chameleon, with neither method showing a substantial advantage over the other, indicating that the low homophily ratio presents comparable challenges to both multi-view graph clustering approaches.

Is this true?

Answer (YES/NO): NO